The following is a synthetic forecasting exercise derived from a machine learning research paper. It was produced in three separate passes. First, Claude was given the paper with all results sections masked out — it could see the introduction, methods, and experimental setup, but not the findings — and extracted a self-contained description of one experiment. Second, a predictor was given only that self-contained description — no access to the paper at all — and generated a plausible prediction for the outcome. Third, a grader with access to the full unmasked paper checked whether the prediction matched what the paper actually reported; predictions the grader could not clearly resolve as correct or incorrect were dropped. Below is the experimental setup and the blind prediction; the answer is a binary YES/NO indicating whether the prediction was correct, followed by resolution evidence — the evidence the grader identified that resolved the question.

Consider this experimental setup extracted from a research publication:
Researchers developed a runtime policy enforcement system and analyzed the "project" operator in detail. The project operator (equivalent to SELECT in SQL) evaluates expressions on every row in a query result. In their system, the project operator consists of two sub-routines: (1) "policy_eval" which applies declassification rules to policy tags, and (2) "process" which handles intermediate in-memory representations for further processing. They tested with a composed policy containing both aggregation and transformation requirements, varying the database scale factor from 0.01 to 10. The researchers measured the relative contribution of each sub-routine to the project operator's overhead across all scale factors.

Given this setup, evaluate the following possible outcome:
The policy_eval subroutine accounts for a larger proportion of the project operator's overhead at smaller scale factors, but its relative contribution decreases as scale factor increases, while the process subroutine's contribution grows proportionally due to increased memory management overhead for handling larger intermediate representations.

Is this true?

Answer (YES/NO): YES